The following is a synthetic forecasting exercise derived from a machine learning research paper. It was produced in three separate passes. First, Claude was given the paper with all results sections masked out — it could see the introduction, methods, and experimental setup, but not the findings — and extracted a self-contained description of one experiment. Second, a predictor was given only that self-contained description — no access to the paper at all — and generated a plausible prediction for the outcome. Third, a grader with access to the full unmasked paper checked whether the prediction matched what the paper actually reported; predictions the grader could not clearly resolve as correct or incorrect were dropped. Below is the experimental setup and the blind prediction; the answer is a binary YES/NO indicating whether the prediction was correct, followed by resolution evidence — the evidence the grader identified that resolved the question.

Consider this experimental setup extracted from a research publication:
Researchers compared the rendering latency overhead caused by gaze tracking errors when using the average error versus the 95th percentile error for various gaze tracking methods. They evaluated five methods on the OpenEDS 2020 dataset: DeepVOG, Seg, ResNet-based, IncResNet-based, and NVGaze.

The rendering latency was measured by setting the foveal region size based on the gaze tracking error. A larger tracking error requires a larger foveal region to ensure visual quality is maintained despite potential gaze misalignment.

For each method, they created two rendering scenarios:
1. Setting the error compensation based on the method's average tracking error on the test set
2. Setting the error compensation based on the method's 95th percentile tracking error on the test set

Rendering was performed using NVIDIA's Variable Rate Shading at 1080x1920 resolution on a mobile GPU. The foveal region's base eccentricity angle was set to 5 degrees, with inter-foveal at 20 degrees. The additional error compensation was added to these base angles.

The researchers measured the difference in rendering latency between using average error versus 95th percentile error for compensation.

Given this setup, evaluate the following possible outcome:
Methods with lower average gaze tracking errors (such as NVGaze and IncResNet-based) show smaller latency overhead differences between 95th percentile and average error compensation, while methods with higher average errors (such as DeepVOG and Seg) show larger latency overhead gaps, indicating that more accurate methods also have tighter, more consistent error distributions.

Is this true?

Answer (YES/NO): NO